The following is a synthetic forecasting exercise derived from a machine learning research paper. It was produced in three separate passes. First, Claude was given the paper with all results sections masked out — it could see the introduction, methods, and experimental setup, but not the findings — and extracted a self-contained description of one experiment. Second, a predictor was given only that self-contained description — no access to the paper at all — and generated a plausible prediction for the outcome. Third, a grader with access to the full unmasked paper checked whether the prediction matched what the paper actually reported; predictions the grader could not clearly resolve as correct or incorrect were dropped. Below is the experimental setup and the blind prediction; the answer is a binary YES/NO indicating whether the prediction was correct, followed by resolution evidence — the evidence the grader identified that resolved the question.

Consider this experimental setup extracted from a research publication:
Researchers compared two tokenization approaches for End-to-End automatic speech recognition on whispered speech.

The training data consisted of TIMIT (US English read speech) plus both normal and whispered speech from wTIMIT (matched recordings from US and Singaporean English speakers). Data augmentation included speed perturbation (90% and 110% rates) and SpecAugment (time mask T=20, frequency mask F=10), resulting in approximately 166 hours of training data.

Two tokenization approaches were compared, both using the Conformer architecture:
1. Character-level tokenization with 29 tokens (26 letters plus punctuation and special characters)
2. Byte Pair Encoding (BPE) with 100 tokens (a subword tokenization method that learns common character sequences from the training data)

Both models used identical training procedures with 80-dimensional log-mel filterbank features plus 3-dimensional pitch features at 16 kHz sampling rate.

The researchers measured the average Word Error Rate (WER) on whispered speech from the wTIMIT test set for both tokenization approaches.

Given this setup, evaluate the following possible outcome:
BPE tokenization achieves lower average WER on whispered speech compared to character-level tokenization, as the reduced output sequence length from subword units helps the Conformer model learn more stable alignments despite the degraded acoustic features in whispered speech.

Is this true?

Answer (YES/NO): YES